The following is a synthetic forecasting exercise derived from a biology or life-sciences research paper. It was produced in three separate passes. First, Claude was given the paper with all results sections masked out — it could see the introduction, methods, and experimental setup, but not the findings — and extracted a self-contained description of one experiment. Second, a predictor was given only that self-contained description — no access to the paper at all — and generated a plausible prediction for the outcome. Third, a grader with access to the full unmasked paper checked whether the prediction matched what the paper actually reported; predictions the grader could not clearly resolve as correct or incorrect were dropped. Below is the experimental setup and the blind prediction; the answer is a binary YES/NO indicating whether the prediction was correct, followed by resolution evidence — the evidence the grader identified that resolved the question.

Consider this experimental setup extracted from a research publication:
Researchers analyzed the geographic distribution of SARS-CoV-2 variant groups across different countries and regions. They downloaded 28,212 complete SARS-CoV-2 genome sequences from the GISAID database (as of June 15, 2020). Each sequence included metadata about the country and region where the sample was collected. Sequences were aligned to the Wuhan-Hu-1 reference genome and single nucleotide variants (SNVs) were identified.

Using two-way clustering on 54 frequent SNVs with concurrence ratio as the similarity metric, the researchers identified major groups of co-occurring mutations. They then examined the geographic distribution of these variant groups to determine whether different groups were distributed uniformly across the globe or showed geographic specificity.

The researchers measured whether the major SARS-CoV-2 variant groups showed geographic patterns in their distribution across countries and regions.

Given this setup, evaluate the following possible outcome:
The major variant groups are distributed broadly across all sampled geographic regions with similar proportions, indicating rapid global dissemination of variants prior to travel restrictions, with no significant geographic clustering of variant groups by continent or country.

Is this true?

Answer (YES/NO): NO